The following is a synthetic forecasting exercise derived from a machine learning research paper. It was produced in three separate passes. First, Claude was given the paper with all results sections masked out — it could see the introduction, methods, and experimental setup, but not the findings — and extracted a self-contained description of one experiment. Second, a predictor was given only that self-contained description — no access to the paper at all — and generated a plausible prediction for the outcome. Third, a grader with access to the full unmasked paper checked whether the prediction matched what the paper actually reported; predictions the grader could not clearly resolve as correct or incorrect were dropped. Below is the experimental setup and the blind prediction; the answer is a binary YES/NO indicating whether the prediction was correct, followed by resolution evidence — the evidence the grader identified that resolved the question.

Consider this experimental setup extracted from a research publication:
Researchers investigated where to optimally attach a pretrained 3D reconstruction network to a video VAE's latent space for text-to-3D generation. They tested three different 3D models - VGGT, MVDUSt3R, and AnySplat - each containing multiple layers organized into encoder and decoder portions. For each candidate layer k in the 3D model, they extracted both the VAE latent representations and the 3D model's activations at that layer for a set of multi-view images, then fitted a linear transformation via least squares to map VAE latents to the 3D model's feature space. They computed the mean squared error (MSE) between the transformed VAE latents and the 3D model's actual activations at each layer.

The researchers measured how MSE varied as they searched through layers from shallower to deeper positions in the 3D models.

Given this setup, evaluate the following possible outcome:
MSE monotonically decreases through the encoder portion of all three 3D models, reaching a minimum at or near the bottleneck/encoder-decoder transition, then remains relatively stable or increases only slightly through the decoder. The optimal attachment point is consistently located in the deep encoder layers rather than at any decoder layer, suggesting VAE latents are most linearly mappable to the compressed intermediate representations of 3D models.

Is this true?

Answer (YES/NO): NO